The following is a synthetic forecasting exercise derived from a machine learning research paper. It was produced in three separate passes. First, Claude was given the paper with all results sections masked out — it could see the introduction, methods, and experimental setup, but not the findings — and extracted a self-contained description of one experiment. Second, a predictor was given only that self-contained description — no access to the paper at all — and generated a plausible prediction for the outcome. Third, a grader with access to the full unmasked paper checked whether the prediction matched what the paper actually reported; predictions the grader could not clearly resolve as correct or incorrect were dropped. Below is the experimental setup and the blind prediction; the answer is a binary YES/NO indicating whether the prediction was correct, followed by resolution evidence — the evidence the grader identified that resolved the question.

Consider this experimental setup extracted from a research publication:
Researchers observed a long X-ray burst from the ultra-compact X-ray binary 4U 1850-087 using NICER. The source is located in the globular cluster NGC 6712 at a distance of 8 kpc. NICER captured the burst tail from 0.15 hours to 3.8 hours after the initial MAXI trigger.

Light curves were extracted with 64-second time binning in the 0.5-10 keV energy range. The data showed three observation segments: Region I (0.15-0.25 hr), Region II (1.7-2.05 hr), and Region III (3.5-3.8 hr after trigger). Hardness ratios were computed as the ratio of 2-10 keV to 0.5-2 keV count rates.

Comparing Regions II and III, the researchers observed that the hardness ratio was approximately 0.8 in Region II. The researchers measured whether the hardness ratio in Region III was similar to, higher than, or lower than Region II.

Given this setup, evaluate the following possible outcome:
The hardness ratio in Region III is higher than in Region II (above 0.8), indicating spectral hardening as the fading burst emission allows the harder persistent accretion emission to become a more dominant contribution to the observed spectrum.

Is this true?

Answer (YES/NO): NO